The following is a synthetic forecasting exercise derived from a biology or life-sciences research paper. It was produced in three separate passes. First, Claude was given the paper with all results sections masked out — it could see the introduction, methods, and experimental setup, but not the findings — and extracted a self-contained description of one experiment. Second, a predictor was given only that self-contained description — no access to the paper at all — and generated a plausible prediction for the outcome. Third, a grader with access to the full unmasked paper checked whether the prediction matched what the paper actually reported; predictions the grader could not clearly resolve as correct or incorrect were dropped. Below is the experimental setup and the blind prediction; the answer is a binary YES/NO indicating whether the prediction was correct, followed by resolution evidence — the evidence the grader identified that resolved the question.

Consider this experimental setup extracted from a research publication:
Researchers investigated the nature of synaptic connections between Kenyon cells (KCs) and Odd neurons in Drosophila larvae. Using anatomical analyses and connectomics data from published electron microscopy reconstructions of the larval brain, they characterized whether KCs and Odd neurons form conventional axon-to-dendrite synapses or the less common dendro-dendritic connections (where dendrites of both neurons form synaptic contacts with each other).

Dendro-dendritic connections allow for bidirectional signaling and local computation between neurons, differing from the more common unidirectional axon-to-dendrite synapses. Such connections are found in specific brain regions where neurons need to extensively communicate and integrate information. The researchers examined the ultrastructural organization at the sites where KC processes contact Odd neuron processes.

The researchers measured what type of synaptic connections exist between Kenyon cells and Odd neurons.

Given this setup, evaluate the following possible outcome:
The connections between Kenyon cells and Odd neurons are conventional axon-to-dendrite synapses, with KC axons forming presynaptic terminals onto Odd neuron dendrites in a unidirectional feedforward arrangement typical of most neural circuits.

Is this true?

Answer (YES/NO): NO